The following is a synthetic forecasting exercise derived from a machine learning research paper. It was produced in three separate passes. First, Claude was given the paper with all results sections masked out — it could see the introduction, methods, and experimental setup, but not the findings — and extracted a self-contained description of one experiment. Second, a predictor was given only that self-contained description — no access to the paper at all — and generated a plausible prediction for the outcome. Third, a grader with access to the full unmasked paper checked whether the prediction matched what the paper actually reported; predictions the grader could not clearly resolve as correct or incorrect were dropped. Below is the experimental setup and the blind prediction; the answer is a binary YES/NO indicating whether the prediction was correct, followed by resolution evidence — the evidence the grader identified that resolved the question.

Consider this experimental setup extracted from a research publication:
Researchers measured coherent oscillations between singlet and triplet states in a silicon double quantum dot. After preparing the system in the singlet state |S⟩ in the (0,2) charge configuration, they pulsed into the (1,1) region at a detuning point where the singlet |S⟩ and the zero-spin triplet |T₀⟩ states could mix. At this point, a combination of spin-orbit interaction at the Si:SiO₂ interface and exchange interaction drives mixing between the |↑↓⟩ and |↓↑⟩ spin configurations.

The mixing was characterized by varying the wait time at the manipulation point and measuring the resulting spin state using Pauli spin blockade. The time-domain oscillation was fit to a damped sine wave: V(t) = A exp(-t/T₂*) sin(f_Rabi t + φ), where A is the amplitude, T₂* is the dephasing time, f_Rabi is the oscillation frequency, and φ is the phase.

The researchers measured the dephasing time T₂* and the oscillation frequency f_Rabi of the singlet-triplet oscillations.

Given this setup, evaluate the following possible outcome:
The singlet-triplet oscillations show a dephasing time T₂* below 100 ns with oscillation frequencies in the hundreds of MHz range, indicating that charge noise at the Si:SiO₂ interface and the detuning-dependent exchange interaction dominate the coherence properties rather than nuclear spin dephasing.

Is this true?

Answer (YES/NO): NO